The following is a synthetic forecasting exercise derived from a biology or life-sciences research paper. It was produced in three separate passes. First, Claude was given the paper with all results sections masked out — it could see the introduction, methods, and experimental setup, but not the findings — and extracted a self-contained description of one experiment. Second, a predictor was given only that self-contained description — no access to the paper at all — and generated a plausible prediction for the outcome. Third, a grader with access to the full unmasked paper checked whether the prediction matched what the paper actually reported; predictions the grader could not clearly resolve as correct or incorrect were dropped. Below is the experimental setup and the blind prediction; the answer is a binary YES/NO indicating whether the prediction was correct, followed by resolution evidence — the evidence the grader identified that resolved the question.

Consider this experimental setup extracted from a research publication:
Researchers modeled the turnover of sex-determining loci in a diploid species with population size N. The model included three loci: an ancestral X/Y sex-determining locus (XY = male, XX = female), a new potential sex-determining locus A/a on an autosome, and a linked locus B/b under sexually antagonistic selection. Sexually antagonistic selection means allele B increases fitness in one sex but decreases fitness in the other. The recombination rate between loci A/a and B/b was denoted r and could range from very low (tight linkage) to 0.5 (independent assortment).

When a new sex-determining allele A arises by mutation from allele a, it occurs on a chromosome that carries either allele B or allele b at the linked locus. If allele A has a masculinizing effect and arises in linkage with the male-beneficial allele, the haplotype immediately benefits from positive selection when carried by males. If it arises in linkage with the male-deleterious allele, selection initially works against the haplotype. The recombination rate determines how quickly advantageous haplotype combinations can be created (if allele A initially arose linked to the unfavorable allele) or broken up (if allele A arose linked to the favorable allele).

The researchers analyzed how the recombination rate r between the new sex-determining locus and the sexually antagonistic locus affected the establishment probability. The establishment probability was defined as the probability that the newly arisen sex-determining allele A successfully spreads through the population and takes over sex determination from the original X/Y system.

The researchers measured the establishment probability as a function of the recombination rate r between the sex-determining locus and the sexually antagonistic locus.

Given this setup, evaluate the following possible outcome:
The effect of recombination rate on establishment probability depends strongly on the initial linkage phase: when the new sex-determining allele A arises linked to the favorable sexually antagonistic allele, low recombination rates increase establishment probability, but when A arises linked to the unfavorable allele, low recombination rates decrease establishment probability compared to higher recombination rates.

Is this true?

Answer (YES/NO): YES